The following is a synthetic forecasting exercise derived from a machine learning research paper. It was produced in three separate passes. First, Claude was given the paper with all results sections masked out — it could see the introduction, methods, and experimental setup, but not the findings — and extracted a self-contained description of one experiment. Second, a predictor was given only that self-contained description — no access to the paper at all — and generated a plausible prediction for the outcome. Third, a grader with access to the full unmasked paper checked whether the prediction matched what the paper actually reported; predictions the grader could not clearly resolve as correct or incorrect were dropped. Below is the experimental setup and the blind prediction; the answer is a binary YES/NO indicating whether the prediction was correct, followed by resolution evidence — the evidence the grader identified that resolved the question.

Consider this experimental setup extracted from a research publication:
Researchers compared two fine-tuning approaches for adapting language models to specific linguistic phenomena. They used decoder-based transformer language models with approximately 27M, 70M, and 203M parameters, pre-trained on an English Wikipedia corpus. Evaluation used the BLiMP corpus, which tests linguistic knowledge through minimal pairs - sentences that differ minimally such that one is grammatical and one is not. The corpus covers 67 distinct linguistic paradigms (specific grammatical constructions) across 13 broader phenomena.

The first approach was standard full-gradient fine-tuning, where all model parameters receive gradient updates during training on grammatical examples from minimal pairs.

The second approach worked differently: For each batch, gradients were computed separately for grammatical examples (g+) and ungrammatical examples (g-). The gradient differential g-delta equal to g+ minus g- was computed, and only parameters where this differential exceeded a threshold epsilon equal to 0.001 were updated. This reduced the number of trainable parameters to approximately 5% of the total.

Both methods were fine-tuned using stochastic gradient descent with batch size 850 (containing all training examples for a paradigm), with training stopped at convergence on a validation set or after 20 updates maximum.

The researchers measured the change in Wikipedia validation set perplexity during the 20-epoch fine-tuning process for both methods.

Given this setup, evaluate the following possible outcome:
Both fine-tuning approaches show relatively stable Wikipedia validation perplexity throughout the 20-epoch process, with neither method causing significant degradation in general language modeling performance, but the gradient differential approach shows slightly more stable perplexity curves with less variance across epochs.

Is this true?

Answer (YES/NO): NO